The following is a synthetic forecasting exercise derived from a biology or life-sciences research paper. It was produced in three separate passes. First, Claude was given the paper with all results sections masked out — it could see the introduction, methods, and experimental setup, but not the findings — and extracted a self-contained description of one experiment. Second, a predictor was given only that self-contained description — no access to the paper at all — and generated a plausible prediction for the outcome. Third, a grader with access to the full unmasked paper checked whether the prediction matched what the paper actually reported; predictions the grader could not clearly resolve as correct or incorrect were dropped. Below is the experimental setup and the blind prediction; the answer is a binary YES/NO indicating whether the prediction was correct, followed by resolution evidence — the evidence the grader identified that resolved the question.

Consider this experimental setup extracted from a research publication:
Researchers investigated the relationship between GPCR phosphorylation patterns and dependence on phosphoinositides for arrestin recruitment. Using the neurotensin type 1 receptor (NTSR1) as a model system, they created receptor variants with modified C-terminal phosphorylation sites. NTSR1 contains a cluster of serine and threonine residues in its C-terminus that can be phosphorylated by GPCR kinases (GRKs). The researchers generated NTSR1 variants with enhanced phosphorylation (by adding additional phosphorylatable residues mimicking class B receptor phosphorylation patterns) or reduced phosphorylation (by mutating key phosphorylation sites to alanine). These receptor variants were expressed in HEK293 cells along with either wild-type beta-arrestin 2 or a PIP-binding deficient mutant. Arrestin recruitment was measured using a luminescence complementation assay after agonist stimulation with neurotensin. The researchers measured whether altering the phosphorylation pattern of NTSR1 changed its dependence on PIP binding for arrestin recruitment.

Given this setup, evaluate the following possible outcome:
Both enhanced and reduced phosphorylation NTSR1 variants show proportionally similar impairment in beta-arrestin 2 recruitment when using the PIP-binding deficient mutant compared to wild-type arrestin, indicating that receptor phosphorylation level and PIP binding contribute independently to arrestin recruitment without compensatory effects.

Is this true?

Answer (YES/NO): NO